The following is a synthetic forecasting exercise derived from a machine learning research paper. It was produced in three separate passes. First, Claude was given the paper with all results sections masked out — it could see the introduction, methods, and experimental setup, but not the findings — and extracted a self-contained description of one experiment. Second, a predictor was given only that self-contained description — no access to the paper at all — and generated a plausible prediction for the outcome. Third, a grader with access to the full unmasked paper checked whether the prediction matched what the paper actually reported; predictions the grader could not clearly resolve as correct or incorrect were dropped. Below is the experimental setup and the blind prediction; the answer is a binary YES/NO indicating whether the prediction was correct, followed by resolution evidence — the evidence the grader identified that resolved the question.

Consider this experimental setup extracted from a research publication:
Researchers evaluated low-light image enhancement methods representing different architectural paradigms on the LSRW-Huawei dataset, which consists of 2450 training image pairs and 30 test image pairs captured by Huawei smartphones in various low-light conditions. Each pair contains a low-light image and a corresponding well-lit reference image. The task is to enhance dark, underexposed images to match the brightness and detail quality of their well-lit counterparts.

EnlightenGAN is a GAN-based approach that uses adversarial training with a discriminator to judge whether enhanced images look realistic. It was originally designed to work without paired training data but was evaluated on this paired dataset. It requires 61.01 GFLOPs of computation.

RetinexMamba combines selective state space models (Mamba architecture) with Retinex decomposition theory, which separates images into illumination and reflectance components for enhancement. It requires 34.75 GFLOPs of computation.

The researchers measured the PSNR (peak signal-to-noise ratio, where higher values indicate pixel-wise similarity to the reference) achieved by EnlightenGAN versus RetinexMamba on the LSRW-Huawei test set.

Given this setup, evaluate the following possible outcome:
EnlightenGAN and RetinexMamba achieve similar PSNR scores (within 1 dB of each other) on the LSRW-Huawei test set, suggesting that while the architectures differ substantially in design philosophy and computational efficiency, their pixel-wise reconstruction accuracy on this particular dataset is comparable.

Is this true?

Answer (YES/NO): NO